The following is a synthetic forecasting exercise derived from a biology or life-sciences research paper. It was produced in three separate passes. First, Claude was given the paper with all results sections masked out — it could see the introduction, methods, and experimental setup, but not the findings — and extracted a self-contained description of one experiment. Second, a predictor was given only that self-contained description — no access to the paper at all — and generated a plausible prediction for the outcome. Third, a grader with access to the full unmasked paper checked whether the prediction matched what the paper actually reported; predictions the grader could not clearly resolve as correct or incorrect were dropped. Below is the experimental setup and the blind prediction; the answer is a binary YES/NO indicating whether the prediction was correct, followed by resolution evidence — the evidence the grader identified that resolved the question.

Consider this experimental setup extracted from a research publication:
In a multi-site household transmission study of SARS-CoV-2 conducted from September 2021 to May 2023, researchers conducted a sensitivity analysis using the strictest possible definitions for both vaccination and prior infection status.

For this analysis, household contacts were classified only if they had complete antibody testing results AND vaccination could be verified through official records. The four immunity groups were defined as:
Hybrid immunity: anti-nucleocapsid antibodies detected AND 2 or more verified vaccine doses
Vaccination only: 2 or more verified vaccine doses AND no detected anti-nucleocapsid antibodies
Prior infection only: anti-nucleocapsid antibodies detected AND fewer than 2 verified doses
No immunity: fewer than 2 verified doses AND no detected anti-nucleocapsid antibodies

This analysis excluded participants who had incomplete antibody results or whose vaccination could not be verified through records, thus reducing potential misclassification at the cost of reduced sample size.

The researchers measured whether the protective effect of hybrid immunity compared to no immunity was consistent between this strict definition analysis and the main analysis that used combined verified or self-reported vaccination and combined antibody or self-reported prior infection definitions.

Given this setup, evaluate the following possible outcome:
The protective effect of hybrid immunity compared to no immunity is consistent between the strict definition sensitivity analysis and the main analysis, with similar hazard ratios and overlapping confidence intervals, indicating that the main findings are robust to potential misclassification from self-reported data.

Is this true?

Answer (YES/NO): YES